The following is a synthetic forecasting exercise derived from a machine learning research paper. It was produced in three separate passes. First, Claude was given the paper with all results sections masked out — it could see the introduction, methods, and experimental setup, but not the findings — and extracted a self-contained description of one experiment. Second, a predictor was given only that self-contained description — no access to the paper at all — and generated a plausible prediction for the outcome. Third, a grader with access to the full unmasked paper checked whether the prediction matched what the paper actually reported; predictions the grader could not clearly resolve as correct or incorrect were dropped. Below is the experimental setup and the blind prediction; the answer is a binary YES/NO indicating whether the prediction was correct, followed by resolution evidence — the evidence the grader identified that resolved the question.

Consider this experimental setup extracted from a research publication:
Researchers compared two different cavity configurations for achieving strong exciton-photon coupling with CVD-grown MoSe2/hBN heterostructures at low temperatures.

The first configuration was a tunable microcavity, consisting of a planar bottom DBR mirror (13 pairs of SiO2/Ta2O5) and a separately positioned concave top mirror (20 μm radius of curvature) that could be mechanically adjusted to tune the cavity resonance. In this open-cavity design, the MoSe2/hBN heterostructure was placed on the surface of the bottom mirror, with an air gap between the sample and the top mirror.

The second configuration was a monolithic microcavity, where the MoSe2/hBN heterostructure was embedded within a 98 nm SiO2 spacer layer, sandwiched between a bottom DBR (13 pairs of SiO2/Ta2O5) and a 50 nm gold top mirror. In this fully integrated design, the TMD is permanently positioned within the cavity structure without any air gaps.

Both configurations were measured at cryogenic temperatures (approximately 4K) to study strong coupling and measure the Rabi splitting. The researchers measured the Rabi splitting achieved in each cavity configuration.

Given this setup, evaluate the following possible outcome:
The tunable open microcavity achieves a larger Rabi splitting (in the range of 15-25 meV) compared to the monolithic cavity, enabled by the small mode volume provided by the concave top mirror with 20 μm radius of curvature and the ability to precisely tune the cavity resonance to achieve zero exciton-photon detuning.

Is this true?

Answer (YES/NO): NO